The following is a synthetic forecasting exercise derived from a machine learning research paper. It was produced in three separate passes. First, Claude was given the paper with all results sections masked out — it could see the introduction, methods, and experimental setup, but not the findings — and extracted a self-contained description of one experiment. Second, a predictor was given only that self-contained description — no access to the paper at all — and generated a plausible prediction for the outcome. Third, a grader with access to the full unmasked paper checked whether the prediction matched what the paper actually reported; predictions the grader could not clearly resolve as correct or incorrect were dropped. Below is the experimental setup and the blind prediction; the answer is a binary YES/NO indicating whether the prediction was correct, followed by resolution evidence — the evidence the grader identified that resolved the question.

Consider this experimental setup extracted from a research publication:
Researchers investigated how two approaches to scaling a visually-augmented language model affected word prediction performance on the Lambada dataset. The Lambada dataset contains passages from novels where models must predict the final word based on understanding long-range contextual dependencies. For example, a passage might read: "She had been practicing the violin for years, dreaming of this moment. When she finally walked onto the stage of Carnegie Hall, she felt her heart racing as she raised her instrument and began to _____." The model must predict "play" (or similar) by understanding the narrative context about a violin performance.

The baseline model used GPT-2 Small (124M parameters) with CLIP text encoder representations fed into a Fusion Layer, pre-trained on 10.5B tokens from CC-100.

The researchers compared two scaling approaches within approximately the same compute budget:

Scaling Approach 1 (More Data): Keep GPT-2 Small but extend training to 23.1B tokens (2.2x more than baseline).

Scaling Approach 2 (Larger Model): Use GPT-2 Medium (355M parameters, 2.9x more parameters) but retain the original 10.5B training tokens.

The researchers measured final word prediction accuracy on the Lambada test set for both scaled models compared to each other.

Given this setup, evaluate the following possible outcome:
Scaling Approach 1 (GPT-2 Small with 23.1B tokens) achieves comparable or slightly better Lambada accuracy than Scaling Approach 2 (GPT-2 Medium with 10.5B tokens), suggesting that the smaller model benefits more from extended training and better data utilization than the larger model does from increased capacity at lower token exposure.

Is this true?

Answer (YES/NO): NO